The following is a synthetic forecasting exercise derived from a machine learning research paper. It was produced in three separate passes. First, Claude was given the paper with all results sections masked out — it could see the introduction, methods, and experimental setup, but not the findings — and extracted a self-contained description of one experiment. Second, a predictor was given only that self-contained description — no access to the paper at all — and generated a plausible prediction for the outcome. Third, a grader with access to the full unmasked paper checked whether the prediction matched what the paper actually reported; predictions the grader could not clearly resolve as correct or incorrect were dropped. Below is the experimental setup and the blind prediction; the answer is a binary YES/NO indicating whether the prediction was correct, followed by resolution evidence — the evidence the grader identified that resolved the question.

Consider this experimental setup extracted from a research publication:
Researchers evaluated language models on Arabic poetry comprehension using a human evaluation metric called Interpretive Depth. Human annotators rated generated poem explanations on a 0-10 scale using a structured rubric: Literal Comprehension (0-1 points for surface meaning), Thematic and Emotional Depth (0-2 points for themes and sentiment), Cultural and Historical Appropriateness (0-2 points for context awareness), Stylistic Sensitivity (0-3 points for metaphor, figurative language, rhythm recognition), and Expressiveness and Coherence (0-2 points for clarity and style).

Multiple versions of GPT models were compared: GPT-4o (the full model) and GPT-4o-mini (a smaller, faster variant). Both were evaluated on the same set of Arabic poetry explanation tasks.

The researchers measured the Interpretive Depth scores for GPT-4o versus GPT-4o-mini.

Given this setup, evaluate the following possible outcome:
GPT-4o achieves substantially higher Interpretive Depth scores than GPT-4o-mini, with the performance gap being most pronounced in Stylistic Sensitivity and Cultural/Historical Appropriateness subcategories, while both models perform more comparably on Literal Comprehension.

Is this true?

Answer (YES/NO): NO